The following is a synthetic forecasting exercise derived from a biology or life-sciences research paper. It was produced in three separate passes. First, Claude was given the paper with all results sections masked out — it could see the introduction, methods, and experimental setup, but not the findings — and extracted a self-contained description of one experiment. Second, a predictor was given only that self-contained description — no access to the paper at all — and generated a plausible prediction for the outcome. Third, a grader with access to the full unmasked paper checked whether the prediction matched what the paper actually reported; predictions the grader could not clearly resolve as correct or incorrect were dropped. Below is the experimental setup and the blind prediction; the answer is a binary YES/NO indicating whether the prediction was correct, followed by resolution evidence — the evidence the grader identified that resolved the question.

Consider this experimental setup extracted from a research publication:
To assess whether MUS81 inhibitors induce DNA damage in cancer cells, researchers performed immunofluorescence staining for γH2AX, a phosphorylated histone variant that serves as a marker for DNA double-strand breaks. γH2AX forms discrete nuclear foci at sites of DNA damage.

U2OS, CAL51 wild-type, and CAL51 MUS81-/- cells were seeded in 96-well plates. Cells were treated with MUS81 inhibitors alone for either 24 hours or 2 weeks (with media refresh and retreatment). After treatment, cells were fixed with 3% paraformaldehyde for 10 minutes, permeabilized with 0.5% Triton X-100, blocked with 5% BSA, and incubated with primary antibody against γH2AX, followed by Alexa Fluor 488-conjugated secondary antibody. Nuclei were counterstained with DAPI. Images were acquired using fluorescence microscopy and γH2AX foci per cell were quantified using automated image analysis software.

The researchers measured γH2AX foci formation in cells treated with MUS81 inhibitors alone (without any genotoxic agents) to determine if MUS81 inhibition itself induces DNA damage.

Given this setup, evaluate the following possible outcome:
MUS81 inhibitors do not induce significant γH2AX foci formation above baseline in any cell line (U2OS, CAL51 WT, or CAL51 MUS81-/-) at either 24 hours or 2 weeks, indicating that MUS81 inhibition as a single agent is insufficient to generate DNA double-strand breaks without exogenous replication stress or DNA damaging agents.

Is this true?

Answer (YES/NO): NO